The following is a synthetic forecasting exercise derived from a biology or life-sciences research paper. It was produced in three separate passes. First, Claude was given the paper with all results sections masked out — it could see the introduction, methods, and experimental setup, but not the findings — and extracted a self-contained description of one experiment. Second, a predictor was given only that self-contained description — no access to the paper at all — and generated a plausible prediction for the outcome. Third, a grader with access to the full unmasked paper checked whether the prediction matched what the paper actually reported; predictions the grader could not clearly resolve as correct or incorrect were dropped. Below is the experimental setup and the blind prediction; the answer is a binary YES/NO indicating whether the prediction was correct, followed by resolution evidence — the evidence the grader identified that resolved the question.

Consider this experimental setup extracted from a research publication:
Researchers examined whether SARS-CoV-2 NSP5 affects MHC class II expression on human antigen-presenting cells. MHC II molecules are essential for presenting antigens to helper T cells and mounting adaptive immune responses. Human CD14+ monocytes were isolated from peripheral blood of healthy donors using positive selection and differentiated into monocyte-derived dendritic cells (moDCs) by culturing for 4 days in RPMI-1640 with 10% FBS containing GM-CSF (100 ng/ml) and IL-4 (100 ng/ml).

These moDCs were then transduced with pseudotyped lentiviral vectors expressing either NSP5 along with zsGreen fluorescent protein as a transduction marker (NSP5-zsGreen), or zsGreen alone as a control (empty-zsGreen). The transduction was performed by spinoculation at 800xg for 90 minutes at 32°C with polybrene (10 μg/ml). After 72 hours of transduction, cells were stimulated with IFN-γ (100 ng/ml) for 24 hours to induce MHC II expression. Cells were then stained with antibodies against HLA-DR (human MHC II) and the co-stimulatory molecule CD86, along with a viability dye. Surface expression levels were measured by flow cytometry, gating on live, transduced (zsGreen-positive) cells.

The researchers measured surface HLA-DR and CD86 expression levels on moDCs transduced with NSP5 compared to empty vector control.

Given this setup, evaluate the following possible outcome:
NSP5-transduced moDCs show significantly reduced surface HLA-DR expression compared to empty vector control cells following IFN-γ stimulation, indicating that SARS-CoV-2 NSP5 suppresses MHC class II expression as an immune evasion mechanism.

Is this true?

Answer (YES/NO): YES